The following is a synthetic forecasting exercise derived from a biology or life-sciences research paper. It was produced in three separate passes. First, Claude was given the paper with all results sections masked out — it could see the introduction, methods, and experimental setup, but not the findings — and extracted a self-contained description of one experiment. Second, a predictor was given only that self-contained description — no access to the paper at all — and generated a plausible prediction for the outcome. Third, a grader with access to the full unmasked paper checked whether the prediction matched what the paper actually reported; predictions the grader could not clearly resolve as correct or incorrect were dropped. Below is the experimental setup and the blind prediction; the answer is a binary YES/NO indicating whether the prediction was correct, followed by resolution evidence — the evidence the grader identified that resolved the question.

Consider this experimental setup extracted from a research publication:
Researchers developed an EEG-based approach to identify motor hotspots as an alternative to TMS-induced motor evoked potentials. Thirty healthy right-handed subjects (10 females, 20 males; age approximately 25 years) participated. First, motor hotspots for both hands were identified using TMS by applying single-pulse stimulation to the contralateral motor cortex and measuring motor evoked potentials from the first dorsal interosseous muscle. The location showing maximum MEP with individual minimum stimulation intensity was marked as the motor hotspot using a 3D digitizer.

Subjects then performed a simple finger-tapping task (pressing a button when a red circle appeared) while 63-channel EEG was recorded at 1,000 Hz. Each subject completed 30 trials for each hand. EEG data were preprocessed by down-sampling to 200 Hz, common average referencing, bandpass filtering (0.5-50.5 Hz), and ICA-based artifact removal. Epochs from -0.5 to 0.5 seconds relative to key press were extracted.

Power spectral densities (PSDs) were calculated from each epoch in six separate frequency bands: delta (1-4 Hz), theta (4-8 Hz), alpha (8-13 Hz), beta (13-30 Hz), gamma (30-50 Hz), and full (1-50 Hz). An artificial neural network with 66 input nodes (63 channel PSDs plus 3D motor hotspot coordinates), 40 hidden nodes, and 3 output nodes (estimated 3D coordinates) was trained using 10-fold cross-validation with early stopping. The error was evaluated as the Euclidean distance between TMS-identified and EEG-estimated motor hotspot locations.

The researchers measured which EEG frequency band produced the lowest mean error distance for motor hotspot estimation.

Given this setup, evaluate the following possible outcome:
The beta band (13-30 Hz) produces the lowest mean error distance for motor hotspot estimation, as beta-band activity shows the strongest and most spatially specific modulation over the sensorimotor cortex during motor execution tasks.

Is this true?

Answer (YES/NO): NO